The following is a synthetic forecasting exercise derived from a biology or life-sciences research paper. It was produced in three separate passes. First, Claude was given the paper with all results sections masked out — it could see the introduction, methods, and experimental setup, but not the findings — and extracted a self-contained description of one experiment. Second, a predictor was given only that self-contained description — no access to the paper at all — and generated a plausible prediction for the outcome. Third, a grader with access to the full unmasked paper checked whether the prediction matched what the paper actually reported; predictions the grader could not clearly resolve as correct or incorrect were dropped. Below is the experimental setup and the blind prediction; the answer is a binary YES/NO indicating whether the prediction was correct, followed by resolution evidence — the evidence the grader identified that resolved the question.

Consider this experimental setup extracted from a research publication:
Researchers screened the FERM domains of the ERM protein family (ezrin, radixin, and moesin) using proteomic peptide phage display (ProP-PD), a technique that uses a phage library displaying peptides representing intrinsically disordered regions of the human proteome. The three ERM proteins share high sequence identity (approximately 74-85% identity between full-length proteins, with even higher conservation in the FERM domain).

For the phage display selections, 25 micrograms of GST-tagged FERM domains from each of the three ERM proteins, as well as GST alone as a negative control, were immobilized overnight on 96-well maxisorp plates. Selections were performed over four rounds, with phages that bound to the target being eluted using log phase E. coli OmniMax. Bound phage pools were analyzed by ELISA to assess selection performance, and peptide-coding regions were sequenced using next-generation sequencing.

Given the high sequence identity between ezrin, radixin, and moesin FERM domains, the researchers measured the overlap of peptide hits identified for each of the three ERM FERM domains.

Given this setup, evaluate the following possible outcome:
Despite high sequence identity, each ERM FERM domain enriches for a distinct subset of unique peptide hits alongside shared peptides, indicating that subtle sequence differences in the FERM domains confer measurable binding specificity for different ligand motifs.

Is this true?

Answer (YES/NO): NO